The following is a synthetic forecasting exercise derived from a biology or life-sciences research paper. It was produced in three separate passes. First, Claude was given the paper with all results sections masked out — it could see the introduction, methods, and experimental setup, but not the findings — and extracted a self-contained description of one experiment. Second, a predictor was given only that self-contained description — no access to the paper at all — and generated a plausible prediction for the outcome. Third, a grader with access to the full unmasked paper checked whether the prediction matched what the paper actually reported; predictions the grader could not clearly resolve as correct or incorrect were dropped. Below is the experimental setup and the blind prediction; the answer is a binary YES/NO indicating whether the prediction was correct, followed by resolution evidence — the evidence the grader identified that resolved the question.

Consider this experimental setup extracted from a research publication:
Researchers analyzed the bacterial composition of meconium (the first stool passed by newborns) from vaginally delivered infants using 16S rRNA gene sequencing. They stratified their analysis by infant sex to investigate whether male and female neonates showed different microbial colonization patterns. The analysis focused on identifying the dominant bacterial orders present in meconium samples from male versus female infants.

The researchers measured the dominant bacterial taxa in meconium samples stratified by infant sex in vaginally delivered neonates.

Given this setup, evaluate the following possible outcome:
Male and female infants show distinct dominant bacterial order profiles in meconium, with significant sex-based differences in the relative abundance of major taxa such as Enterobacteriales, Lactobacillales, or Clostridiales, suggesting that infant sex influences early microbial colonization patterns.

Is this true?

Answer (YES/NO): YES